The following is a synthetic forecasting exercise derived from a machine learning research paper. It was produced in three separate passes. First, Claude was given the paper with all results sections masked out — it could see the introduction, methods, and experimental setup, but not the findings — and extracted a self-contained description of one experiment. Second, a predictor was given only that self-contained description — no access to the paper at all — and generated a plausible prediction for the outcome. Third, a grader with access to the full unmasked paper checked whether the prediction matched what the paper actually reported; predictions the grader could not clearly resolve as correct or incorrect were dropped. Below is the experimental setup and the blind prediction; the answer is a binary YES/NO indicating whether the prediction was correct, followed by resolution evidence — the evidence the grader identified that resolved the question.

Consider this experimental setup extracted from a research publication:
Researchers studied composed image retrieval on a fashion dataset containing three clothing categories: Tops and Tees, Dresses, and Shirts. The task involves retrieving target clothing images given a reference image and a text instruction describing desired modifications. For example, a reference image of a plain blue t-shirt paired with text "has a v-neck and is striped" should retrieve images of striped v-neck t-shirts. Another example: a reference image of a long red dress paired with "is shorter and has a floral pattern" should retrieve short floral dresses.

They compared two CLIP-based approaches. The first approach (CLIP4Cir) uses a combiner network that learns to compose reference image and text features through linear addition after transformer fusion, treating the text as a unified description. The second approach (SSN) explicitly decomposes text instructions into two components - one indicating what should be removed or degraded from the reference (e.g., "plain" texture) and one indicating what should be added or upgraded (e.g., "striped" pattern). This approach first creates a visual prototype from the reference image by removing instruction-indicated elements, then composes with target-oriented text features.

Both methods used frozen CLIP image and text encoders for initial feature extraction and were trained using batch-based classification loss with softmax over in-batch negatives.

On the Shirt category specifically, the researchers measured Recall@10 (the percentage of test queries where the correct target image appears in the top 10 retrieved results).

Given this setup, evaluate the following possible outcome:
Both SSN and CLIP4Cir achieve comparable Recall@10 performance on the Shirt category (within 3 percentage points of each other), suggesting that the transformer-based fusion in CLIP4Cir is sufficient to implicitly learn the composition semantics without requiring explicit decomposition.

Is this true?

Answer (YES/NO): YES